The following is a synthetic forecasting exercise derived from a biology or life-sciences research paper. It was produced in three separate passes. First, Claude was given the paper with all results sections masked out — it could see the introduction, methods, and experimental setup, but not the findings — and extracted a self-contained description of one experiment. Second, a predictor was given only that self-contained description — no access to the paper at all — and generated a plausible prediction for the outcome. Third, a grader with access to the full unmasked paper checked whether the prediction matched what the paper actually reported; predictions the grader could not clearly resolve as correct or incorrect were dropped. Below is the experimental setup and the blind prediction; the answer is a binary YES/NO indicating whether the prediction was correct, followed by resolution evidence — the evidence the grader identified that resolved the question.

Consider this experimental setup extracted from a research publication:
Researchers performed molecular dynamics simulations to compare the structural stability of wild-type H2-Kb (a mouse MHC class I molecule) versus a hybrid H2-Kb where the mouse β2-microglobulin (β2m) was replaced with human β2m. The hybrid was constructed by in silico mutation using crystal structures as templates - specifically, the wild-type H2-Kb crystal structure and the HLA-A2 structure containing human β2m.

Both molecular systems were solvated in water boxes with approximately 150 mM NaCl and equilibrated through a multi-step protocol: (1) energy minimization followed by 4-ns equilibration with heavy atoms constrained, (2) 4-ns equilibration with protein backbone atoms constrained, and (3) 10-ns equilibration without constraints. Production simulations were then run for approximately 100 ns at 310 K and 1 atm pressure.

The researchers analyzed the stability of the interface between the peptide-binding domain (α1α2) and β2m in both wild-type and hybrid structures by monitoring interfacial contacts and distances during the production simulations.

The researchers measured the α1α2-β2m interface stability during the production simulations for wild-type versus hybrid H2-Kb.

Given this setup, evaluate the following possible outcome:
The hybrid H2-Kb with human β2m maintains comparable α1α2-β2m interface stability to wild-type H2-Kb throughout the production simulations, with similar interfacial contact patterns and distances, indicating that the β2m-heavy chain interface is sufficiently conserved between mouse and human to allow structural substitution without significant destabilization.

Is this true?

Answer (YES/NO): NO